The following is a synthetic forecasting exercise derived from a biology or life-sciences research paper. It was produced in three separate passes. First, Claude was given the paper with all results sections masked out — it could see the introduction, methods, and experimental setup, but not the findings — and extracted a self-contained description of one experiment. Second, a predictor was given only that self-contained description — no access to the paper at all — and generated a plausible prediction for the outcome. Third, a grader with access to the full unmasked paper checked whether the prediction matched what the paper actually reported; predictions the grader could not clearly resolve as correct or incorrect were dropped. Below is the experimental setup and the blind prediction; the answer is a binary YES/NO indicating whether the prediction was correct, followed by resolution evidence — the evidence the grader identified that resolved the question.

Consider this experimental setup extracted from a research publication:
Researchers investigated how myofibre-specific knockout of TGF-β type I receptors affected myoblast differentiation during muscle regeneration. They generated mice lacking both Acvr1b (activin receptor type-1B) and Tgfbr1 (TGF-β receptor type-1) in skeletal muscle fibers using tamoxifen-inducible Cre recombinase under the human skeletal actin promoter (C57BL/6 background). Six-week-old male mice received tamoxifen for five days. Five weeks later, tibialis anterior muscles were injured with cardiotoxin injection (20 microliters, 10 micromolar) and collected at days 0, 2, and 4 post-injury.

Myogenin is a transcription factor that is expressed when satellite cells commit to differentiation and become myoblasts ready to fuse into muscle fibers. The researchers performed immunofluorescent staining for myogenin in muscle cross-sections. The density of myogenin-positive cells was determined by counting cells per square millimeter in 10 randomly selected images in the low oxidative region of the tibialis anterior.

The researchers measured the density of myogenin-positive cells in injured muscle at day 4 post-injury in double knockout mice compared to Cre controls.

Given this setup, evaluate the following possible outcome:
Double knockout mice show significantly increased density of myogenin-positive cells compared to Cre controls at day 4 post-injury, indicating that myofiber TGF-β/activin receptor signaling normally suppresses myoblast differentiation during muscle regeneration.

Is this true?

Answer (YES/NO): YES